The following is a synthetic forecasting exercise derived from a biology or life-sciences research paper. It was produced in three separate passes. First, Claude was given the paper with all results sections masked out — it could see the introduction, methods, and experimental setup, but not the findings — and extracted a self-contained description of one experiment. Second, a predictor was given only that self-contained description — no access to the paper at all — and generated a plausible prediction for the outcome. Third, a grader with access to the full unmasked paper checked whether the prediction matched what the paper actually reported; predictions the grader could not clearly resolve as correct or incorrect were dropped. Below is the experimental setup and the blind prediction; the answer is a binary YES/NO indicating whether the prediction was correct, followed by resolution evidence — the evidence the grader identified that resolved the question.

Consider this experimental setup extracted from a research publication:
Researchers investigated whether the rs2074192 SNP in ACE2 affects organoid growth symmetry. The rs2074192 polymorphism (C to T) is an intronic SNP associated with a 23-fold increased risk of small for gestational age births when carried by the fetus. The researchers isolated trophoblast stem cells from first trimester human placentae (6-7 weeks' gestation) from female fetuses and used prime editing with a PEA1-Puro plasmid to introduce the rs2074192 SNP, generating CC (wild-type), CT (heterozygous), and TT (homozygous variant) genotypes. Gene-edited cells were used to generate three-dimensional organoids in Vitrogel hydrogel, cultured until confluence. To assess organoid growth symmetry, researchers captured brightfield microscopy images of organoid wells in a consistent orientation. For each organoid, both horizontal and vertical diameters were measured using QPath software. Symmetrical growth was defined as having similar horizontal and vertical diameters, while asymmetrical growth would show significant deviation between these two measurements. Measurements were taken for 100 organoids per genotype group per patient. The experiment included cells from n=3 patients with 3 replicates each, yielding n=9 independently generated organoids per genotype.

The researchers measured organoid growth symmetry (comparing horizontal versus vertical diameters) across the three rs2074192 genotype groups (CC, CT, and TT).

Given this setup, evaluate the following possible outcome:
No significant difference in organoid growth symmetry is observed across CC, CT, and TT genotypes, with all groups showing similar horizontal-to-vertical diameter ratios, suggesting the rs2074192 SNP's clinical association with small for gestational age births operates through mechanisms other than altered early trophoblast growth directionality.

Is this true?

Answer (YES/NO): NO